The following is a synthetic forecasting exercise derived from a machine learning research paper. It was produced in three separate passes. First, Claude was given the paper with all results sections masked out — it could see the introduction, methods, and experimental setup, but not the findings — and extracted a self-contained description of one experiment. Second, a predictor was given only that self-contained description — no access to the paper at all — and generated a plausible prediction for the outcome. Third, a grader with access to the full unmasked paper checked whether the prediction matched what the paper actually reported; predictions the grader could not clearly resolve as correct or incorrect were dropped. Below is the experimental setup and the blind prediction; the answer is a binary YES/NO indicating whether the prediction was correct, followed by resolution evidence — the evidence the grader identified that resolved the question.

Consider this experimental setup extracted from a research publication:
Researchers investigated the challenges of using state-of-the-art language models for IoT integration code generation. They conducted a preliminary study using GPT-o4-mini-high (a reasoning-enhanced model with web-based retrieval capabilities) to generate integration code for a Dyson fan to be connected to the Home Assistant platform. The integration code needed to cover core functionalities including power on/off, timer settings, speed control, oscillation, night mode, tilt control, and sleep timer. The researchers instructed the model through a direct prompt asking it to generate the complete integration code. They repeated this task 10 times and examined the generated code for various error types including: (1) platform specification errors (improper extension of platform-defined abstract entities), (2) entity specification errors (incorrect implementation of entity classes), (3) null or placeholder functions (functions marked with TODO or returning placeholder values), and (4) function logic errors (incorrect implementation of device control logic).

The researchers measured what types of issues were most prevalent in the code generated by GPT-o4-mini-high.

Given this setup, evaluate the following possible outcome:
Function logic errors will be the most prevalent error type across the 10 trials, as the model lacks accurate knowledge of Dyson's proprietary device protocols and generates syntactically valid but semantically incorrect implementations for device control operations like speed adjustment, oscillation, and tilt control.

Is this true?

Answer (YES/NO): NO